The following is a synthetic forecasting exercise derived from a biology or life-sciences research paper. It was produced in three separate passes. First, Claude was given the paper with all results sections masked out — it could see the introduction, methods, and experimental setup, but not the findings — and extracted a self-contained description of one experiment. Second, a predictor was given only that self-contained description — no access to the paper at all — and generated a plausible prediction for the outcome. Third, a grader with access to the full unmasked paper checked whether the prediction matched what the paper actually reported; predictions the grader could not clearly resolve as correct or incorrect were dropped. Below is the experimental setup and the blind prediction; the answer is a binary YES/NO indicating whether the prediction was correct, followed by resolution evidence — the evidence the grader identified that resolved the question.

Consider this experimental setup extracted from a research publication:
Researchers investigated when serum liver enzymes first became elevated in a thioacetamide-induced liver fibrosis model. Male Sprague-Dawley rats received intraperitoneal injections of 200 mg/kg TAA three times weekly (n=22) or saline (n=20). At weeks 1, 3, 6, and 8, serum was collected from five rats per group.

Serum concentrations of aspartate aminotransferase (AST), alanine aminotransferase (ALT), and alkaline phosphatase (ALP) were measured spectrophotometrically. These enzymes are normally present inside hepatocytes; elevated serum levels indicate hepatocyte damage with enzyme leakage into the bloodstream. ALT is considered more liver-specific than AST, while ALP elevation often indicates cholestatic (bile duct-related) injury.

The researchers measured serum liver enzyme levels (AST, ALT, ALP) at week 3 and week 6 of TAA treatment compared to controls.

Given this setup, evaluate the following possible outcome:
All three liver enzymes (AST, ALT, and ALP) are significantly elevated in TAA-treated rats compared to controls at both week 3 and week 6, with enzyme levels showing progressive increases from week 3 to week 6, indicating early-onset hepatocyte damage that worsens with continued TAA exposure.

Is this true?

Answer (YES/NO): NO